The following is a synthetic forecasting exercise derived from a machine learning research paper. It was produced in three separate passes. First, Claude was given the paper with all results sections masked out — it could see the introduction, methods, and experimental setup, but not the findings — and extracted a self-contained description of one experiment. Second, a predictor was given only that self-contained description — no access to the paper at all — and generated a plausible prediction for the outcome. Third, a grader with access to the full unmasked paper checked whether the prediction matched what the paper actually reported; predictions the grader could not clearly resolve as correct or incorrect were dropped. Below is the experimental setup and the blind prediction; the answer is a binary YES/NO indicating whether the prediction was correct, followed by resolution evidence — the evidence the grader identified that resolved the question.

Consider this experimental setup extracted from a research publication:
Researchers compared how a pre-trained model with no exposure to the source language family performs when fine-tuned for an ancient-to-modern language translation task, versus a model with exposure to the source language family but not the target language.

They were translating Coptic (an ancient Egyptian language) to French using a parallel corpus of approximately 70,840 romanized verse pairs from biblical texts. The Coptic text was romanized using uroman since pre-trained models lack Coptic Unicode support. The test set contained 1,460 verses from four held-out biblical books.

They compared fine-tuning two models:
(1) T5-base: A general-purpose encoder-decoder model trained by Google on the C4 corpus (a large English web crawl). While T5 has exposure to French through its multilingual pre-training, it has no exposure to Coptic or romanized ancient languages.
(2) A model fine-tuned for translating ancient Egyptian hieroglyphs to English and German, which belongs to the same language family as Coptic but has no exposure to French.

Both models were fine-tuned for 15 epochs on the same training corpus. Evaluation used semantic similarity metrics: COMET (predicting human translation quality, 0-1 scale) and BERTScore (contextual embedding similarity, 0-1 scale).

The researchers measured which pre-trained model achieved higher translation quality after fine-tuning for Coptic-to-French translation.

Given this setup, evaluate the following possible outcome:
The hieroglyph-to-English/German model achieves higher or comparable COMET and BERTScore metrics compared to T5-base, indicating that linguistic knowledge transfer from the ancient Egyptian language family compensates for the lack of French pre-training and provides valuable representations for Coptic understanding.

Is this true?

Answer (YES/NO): YES